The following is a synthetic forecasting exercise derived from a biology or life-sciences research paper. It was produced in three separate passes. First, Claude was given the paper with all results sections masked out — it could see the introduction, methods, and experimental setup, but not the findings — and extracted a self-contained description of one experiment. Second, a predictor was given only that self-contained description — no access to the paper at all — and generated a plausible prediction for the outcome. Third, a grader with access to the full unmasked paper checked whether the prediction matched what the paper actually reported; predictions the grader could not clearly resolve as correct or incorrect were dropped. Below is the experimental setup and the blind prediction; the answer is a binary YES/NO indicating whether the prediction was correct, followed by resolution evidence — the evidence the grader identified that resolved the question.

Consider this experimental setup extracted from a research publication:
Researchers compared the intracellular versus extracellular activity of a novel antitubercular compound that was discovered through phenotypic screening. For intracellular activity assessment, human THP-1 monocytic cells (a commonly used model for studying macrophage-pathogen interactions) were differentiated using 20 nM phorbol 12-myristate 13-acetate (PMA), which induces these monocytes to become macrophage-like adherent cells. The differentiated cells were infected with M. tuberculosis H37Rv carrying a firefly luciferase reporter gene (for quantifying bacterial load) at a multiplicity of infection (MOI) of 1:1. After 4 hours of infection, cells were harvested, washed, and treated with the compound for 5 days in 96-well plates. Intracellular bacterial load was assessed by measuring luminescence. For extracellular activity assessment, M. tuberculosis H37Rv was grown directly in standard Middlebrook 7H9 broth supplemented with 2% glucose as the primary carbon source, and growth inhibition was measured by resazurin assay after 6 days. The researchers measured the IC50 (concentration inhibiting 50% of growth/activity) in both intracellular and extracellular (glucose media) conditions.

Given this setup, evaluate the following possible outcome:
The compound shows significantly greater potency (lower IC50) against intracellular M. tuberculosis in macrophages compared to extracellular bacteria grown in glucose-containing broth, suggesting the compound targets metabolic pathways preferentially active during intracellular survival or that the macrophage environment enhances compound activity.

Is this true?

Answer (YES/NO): YES